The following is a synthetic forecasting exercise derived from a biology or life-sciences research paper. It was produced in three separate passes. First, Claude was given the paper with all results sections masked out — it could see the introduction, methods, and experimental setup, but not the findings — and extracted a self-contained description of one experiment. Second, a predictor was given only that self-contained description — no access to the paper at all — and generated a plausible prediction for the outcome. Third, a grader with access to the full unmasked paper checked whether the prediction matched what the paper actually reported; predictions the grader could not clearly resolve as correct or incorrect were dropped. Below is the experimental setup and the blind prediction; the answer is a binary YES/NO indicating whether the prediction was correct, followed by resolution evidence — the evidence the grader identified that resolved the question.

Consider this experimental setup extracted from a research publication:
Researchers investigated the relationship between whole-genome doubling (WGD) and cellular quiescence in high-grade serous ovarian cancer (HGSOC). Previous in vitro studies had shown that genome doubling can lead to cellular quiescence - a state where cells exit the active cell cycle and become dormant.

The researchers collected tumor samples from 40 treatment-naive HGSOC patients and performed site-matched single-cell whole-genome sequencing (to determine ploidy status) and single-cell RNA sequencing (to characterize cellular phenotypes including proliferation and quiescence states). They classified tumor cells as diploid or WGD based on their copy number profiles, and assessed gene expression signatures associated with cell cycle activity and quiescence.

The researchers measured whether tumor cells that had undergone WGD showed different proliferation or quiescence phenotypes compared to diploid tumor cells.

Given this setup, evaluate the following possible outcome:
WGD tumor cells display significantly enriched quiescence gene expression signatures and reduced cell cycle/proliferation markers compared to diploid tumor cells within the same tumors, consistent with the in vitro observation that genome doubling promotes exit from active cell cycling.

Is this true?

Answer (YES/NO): YES